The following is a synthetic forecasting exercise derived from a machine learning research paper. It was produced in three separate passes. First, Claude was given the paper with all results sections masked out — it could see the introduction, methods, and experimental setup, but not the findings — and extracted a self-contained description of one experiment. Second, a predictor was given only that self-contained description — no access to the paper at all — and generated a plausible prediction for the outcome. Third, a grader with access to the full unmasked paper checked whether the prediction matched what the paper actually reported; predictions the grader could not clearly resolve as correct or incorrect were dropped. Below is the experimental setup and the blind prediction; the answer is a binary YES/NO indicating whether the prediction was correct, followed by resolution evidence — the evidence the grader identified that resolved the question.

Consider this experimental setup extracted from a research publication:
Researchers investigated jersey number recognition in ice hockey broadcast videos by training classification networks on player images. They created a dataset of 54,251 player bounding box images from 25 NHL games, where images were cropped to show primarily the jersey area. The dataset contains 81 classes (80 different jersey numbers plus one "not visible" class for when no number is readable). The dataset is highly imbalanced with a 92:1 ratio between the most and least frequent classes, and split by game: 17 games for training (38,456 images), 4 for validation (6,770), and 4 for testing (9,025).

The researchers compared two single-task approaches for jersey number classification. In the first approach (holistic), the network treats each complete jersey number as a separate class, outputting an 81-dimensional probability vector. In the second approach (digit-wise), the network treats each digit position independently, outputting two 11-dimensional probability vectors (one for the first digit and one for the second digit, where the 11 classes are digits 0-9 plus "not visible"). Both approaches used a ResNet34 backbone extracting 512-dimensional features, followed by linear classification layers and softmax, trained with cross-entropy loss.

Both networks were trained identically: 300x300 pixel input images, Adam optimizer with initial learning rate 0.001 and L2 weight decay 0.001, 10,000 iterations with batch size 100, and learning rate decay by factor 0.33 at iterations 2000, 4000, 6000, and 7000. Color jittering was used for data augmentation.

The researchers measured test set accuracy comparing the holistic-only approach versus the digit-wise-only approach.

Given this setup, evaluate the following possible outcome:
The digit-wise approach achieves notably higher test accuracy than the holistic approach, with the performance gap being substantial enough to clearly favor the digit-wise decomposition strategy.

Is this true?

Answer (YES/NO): NO